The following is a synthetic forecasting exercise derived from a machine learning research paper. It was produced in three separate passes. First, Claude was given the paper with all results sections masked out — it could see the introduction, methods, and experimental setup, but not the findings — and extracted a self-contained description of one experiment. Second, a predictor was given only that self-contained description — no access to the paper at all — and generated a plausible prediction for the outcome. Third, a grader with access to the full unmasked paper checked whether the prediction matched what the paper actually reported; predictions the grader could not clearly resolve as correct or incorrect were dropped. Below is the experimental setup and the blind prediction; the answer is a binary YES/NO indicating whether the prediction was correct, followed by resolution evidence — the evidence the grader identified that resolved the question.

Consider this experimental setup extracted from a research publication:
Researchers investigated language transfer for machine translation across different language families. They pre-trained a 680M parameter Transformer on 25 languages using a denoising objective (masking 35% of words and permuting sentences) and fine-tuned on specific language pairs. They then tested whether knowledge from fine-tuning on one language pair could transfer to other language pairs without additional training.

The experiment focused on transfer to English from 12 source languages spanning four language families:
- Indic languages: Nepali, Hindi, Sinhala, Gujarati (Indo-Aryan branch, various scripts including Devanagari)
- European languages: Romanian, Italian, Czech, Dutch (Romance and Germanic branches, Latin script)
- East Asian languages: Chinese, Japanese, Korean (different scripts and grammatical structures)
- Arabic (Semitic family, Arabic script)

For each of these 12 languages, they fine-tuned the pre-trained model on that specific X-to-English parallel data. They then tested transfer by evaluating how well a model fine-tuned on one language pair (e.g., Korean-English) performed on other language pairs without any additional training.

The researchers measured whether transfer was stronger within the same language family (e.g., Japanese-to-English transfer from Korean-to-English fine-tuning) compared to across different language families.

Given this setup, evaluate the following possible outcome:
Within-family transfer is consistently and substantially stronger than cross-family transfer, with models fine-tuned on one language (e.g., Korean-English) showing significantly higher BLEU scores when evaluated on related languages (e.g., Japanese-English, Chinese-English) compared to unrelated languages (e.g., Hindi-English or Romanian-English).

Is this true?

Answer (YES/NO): NO